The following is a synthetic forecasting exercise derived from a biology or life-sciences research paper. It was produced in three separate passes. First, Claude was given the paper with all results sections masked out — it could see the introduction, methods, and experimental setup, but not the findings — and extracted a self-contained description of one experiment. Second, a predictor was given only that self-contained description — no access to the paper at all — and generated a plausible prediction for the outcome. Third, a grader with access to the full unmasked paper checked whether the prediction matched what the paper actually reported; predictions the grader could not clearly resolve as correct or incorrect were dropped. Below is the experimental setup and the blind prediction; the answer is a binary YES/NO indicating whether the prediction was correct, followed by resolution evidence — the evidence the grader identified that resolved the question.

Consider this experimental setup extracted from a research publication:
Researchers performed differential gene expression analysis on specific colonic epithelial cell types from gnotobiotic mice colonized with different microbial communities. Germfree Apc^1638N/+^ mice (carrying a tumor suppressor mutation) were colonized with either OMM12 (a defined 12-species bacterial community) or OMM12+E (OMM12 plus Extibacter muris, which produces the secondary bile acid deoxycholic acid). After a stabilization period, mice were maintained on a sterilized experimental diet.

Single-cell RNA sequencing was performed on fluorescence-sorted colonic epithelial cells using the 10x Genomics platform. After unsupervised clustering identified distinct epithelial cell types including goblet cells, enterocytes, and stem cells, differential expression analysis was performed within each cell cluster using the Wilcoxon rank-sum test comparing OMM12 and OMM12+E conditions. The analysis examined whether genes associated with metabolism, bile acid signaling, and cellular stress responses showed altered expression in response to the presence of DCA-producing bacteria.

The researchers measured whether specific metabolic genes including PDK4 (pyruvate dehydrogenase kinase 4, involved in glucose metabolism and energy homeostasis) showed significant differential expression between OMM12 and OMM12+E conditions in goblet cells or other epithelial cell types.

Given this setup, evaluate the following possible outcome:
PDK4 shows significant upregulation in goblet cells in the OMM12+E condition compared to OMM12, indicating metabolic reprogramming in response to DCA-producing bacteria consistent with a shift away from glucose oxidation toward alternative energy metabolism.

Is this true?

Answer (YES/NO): NO